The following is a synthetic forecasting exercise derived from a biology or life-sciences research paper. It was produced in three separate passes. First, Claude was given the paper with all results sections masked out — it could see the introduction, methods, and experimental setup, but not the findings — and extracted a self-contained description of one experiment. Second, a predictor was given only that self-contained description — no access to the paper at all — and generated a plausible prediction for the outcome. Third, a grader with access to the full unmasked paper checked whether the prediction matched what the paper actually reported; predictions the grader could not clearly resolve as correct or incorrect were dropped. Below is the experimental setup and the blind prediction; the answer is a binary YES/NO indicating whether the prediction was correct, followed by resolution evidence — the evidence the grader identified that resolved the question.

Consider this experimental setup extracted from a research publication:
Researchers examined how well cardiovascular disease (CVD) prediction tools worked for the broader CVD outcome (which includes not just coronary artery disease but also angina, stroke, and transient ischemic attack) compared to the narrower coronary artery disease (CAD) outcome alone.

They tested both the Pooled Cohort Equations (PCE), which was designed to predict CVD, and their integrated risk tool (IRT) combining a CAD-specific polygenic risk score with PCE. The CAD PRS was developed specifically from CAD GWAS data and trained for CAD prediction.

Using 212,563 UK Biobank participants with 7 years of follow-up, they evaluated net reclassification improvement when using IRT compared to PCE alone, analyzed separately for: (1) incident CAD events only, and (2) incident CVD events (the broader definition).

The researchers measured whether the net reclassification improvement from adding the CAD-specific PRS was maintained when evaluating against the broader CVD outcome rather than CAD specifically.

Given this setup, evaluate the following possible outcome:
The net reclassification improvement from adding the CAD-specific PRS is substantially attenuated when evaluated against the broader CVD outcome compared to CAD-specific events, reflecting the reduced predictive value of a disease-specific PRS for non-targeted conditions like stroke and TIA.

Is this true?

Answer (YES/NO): NO